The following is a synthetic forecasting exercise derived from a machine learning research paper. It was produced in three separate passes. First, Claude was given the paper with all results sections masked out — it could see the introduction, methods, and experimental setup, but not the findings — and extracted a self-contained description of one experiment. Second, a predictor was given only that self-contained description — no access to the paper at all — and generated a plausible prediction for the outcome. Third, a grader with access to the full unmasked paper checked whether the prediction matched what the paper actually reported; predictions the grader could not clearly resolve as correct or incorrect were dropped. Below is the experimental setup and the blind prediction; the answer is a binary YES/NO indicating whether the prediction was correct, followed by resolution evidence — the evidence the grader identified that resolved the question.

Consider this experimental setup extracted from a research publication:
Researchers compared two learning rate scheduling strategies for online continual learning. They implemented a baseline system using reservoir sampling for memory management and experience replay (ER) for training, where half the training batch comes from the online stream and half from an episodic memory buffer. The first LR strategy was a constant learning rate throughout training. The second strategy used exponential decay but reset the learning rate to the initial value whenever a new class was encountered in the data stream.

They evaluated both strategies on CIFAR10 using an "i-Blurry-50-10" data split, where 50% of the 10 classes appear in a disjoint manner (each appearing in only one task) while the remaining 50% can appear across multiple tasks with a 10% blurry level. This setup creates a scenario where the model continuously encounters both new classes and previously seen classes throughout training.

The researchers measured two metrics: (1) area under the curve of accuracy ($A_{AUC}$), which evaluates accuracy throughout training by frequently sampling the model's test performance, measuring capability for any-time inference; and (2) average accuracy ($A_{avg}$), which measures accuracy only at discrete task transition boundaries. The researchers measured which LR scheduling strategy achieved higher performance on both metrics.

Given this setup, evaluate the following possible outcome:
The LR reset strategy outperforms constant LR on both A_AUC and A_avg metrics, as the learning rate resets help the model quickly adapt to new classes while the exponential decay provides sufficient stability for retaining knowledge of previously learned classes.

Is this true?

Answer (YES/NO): YES